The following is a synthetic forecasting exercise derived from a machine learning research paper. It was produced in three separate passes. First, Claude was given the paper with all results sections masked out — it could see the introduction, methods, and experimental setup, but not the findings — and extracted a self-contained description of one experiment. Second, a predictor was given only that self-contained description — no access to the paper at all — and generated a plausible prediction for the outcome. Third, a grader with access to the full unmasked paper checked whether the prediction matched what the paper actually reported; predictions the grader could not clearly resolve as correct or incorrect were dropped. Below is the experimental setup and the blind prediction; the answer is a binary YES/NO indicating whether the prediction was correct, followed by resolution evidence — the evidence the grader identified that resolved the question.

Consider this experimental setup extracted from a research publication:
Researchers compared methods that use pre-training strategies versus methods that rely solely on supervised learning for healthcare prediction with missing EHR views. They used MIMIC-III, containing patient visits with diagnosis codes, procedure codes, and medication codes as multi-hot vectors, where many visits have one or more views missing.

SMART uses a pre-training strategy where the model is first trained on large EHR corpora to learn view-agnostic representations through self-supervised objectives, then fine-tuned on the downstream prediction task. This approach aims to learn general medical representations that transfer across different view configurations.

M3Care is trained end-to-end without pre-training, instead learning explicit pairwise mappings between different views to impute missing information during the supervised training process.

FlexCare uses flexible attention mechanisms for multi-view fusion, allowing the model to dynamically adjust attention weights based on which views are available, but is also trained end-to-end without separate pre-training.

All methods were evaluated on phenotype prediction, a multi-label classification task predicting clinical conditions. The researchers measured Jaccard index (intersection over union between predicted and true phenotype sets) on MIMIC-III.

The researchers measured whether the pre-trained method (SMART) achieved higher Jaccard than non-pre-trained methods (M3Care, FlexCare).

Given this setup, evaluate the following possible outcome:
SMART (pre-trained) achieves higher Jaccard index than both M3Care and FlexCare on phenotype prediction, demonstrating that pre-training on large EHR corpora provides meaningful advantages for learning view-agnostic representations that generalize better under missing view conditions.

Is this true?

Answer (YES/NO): NO